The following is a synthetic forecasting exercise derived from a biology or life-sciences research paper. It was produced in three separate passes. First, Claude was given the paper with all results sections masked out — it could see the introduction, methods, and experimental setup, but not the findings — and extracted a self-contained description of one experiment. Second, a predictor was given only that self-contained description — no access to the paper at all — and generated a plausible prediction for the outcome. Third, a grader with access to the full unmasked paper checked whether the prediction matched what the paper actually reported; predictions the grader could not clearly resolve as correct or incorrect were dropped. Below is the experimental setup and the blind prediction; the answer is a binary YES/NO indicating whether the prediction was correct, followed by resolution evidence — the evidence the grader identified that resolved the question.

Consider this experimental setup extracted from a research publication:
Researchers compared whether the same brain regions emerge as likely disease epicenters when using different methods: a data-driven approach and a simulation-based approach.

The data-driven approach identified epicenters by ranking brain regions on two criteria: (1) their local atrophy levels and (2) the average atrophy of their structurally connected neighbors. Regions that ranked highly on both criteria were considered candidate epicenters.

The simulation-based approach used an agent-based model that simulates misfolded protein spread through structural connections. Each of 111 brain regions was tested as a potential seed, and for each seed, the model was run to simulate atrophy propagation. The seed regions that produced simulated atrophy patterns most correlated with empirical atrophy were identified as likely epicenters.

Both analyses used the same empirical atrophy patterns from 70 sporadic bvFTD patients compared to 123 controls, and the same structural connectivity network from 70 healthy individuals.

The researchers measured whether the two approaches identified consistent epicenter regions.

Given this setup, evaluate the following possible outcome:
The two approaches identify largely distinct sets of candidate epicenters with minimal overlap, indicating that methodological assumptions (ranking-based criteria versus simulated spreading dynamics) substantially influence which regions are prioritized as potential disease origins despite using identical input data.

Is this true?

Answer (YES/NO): NO